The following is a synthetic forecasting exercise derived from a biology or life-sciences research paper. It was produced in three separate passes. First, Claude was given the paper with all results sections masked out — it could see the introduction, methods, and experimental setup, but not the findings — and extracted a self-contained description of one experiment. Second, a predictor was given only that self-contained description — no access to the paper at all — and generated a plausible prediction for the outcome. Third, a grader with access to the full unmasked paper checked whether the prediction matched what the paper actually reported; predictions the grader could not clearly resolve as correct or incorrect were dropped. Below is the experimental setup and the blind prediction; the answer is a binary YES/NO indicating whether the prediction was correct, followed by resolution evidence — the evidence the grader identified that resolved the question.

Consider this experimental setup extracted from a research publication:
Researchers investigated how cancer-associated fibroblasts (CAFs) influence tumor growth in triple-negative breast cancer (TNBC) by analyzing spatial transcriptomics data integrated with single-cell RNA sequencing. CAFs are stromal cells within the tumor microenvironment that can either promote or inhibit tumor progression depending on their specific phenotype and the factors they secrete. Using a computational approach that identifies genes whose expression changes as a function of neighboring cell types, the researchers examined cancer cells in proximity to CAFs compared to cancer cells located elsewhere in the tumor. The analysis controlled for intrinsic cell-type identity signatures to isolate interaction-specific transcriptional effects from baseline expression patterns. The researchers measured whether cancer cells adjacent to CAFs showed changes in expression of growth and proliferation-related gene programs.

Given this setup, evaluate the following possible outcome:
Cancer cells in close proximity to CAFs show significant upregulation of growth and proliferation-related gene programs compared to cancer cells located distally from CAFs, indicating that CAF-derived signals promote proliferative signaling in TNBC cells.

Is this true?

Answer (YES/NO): YES